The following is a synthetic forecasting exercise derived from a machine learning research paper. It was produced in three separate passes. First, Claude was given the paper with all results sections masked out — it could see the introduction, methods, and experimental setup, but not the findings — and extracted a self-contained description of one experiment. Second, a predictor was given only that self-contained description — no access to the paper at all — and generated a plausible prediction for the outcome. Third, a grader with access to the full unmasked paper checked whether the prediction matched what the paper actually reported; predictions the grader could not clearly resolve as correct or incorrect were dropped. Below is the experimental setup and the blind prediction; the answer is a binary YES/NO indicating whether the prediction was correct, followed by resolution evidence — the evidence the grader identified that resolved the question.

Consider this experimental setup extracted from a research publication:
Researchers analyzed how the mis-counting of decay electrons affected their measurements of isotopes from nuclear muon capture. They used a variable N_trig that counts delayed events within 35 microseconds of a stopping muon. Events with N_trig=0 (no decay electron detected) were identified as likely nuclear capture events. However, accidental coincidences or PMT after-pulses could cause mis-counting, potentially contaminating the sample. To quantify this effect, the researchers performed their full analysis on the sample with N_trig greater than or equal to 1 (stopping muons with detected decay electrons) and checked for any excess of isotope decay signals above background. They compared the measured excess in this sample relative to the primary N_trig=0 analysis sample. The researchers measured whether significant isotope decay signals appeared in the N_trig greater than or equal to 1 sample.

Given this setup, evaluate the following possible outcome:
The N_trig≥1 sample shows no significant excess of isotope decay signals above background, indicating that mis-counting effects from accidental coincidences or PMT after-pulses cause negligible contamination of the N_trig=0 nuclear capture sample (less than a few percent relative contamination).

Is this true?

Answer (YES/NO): NO